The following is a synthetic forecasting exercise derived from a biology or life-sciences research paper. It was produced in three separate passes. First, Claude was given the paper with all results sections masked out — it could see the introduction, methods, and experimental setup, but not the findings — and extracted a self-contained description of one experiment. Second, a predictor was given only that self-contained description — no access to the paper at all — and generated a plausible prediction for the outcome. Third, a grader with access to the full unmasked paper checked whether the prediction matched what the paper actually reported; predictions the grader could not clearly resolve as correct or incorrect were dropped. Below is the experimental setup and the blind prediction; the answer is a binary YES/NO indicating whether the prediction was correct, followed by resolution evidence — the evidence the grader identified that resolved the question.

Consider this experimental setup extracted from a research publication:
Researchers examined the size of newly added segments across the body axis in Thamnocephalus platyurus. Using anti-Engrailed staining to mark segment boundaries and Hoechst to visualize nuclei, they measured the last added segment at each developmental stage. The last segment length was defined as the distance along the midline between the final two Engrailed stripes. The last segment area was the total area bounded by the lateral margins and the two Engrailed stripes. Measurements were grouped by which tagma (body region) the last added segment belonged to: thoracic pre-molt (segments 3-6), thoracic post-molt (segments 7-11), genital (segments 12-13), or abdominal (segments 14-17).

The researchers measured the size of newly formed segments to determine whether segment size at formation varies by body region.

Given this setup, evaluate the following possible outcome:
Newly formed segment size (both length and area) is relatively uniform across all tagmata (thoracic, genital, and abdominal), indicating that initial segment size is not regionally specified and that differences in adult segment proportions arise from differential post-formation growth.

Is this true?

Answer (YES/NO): NO